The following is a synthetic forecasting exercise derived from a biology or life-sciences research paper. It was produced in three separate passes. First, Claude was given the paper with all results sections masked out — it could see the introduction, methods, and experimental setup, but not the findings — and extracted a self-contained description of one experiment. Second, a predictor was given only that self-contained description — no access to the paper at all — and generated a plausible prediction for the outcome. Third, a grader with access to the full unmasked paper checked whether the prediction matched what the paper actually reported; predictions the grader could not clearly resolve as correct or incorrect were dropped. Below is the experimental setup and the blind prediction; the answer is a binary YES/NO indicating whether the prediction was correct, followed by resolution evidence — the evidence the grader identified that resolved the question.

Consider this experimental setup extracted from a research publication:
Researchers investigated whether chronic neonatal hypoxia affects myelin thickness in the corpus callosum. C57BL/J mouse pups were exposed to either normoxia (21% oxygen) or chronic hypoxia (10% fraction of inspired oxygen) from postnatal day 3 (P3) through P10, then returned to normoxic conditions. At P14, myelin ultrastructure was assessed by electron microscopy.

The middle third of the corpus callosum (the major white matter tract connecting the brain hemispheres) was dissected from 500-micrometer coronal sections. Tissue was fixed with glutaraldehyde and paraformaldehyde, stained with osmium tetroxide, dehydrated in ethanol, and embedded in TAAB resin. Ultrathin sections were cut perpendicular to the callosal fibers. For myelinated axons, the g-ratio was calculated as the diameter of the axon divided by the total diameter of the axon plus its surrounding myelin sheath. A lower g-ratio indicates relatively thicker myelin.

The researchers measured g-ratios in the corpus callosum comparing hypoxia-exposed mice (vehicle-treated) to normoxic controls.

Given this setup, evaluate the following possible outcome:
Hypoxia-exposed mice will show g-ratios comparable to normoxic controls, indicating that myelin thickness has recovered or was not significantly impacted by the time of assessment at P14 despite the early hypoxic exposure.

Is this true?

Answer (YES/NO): NO